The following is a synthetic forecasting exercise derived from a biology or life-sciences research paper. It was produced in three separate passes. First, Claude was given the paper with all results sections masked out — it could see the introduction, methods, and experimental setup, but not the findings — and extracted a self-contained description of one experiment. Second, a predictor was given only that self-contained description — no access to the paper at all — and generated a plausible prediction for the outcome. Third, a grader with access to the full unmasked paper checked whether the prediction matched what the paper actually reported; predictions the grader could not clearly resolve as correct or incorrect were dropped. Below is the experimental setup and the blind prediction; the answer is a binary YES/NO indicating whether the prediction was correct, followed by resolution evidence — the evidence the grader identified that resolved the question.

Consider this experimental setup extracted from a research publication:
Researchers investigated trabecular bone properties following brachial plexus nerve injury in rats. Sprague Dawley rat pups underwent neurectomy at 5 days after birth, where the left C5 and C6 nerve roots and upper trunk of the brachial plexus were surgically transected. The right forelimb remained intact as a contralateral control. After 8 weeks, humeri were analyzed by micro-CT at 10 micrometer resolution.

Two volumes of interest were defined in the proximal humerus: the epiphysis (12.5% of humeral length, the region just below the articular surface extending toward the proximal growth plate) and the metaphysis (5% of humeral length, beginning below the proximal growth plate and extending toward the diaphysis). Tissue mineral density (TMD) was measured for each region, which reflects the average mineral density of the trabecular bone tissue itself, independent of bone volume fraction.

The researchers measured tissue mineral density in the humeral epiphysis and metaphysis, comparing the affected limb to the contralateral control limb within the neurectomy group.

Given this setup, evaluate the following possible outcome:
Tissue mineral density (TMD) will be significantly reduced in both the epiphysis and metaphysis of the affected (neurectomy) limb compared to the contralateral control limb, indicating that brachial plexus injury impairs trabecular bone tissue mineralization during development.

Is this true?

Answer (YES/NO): NO